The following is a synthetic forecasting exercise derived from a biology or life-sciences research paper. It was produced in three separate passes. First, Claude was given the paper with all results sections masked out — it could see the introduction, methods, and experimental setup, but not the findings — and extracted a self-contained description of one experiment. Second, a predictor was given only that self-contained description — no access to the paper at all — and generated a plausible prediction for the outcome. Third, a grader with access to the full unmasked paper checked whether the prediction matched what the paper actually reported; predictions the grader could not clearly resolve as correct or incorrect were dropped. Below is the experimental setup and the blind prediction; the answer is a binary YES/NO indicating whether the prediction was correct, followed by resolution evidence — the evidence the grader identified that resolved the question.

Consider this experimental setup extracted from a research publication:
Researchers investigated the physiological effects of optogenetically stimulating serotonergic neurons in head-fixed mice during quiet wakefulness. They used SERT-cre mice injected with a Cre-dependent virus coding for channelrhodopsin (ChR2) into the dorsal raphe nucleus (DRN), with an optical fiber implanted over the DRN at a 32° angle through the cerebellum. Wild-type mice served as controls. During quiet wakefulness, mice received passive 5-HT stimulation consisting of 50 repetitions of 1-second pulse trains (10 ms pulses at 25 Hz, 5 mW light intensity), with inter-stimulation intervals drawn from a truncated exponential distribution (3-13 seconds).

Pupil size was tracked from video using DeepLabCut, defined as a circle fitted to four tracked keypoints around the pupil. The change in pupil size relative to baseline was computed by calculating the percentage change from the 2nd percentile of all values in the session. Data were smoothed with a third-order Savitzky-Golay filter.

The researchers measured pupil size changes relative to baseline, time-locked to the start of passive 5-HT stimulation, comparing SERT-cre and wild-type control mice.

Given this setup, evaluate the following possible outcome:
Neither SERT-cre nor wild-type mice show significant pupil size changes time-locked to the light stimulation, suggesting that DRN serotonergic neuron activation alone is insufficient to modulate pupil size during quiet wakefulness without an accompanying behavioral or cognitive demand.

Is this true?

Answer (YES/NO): NO